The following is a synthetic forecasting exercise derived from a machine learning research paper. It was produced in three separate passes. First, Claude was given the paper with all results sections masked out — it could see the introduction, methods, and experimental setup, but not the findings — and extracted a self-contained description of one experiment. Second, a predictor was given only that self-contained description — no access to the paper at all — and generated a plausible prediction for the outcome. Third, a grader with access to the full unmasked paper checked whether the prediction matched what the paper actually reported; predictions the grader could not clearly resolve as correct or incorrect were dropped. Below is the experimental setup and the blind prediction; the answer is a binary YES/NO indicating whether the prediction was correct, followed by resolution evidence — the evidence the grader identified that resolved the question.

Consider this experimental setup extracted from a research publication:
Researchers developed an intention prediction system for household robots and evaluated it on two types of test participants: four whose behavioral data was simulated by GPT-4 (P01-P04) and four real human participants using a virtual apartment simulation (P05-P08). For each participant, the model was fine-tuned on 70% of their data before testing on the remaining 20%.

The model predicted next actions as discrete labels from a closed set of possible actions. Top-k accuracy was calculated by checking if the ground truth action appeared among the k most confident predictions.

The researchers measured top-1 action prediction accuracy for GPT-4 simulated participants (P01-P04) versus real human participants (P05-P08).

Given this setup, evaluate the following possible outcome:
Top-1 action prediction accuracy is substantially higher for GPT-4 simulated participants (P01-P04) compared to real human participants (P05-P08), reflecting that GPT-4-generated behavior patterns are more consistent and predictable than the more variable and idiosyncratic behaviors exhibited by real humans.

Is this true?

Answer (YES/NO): YES